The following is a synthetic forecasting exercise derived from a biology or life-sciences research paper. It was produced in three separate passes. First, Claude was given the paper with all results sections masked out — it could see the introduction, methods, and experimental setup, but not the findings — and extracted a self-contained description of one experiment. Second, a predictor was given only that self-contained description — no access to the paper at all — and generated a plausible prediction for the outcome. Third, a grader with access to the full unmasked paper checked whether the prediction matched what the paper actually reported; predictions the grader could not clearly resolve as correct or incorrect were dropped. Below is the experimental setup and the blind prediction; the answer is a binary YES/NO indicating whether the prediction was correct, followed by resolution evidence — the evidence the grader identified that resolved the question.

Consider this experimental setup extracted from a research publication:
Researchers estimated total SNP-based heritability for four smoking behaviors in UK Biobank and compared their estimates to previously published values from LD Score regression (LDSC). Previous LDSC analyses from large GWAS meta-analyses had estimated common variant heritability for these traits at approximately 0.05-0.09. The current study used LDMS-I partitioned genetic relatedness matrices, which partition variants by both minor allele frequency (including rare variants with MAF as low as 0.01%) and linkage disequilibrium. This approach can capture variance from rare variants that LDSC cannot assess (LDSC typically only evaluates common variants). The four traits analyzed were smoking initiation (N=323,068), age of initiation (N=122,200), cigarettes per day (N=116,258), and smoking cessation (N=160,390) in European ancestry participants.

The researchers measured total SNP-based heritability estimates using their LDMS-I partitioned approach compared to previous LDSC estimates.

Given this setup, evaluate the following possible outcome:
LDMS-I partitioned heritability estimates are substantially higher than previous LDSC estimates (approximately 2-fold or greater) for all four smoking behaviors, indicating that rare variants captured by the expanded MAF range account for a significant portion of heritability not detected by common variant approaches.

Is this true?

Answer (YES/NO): NO